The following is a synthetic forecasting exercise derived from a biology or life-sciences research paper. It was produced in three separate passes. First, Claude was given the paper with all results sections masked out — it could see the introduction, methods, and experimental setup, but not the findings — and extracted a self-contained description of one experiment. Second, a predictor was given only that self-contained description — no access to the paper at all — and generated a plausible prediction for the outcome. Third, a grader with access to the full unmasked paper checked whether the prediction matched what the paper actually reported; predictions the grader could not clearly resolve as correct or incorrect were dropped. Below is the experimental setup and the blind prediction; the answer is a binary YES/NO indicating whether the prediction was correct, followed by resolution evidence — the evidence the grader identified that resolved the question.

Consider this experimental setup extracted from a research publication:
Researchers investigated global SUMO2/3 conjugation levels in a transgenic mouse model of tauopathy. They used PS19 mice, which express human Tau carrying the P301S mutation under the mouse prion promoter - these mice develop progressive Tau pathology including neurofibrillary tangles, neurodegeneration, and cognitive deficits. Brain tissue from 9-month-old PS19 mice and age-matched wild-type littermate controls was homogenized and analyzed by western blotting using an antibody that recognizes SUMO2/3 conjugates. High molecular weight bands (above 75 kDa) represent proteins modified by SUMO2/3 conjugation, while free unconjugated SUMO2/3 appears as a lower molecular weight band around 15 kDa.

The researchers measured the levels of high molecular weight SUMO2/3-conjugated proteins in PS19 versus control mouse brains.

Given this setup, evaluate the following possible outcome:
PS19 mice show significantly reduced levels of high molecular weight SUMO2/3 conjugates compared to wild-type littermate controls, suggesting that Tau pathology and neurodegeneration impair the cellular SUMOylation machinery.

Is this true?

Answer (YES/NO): YES